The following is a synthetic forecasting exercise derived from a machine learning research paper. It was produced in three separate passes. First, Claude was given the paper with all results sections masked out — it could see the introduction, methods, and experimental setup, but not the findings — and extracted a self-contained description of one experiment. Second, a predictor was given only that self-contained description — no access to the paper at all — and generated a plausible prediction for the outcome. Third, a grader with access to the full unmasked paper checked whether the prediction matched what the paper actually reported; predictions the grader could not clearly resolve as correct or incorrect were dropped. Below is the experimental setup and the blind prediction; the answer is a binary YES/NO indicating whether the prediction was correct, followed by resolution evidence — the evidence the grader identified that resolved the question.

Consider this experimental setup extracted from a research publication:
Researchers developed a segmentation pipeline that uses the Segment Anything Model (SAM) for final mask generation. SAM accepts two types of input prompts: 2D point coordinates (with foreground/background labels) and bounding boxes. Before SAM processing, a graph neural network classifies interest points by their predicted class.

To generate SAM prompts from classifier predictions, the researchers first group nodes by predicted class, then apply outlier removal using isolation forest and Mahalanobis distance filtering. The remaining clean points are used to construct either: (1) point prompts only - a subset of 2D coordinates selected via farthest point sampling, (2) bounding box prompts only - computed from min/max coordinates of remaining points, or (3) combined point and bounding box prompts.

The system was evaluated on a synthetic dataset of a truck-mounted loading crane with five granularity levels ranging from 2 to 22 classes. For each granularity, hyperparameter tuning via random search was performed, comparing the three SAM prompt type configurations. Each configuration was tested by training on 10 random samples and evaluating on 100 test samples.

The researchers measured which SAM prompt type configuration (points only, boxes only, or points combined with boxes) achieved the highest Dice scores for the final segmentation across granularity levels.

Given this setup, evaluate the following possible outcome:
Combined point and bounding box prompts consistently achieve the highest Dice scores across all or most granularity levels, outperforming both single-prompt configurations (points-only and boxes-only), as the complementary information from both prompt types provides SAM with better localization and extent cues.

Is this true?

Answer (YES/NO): YES